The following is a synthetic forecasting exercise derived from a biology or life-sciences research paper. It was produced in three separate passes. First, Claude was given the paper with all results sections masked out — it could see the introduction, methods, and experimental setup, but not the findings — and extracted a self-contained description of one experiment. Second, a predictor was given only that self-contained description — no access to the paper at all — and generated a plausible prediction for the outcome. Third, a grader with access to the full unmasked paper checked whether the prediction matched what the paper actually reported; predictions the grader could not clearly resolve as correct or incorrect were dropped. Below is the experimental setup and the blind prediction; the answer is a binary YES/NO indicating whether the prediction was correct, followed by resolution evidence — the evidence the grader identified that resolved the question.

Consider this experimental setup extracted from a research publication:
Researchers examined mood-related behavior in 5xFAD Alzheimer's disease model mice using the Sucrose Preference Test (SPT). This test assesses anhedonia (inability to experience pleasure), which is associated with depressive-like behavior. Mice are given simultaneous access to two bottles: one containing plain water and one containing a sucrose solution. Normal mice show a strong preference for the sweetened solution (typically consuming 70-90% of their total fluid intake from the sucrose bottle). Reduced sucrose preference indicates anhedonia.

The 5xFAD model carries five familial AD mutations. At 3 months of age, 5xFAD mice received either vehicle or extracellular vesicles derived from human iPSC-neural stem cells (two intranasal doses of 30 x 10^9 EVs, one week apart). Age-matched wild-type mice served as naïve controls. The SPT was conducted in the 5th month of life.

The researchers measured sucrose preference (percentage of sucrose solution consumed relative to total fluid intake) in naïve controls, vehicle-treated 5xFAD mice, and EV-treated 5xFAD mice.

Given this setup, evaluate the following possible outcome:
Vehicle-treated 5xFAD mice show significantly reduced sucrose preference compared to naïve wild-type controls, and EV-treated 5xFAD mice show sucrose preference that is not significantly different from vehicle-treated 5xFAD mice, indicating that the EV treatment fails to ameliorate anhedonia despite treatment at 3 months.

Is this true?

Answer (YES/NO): NO